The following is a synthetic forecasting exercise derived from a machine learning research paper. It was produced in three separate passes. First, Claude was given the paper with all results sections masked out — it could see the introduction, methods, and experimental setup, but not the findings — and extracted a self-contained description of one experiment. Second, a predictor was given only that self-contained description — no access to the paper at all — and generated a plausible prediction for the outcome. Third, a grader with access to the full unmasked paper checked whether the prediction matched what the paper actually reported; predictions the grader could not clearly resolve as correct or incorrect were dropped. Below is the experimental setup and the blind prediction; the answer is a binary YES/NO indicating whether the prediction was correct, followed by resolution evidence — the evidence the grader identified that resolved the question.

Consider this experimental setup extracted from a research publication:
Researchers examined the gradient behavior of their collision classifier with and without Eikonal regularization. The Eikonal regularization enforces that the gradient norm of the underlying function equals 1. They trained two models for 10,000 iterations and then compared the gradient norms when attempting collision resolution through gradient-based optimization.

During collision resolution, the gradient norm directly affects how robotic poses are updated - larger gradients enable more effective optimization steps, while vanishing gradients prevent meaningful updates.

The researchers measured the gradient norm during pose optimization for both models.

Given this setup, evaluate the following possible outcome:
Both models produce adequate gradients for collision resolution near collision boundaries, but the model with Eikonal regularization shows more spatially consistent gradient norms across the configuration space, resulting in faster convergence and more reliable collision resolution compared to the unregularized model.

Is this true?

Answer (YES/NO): NO